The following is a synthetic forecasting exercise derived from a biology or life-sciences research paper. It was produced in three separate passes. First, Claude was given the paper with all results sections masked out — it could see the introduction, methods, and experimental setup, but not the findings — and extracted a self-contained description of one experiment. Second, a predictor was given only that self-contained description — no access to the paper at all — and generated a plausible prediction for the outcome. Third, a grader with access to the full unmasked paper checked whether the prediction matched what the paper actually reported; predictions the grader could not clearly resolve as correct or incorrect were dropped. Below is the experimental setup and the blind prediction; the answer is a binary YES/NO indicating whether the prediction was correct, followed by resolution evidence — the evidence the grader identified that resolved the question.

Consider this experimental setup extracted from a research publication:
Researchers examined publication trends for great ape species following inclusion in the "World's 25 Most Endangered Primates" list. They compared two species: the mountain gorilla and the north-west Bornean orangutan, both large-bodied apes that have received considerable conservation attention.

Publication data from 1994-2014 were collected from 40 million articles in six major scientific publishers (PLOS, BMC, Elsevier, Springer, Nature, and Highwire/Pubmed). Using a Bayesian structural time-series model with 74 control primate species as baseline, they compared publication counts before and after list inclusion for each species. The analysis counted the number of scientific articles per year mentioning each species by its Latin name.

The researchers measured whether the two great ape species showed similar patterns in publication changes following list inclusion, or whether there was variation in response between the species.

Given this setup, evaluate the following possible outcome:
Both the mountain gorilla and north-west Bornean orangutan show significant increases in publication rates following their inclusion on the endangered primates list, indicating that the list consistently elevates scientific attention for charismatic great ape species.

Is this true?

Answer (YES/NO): NO